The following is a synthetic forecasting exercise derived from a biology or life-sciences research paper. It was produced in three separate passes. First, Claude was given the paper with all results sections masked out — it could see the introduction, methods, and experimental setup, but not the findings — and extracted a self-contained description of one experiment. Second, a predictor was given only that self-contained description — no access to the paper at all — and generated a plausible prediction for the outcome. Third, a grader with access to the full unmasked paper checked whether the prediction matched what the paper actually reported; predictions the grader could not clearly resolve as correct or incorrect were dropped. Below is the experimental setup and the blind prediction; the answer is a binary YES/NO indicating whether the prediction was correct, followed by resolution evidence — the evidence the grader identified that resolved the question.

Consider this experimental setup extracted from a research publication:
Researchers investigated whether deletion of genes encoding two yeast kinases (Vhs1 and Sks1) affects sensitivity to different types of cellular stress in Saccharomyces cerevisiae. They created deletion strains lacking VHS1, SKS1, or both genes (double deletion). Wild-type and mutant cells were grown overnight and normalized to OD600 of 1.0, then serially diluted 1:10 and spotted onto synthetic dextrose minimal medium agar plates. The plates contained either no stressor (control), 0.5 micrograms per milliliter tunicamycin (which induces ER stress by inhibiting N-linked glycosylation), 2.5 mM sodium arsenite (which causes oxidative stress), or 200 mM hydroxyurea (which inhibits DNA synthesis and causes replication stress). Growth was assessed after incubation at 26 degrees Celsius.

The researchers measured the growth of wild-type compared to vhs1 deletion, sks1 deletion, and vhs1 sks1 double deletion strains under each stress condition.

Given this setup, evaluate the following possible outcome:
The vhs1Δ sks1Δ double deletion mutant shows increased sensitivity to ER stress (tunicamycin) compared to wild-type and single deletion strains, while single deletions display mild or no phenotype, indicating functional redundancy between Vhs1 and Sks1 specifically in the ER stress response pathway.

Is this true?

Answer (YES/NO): NO